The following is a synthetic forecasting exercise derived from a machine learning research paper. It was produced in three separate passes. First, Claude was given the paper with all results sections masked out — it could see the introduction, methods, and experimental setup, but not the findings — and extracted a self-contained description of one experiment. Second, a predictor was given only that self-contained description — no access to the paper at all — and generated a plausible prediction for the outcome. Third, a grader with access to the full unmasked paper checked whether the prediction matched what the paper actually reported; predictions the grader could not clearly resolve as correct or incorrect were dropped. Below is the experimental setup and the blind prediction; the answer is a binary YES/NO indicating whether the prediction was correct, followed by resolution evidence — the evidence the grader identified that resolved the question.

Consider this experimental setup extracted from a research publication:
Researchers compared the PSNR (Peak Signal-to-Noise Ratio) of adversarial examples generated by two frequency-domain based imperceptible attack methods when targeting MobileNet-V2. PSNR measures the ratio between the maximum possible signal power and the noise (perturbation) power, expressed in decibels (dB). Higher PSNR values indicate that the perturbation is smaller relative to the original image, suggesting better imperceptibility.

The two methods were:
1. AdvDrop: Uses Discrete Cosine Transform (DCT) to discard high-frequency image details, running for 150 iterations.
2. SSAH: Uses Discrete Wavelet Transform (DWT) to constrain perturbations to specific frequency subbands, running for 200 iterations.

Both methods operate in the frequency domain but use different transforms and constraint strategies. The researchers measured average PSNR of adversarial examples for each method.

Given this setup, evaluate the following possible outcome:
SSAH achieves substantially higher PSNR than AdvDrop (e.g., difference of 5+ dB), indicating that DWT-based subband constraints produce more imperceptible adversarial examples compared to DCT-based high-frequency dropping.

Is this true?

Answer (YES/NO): NO